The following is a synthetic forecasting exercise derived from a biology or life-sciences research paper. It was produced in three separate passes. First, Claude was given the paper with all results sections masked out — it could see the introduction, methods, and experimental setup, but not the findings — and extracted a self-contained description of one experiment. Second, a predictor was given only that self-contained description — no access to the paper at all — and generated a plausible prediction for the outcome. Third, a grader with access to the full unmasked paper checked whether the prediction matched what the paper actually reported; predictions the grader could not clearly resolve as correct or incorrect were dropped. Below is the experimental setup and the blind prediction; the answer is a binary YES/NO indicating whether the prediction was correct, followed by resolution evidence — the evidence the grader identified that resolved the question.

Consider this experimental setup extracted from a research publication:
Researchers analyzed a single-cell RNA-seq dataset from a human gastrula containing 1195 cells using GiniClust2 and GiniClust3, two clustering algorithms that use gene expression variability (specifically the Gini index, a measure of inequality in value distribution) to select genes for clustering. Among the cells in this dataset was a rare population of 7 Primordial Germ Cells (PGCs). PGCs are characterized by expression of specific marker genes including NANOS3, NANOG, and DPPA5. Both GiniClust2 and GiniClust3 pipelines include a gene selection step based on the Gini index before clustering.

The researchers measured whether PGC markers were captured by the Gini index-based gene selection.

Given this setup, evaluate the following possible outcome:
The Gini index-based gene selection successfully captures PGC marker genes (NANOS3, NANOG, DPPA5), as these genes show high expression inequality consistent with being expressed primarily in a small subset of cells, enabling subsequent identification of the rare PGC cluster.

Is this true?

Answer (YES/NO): NO